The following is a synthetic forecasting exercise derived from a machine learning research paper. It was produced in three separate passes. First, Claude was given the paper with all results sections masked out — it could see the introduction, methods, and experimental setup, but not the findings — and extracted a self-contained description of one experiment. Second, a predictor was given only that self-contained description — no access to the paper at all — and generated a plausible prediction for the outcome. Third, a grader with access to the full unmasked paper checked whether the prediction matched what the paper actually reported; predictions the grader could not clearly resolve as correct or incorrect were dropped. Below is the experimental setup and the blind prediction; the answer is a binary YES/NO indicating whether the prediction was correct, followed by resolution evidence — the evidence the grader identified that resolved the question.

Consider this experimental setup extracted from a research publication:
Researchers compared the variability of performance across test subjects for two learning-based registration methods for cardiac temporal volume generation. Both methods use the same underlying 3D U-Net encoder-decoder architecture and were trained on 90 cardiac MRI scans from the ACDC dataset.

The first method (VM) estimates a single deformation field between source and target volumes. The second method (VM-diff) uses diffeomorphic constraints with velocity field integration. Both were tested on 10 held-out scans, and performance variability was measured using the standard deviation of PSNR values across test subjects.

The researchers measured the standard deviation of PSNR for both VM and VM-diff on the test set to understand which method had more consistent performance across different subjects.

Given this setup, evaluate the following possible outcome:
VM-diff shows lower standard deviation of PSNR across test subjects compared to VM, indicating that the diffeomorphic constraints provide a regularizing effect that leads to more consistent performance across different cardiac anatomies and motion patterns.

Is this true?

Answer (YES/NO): YES